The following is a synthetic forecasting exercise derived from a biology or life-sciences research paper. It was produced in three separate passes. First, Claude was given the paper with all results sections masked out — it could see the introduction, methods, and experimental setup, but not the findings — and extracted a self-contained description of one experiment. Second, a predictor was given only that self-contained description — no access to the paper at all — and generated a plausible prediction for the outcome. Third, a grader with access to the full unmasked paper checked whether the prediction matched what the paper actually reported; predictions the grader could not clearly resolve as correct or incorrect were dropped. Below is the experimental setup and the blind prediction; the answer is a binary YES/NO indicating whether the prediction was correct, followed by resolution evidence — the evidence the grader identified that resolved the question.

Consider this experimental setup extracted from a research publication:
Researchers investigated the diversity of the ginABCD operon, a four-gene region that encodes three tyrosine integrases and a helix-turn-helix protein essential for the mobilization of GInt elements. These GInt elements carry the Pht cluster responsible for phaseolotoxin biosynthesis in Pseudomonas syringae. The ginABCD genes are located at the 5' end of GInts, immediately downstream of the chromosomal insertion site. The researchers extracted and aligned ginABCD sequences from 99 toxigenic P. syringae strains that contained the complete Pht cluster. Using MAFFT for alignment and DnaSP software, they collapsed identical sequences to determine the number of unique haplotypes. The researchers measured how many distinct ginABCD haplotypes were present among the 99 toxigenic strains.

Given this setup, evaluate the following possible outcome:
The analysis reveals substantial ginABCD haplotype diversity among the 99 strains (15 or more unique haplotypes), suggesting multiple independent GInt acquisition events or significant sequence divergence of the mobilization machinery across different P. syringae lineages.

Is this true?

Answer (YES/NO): NO